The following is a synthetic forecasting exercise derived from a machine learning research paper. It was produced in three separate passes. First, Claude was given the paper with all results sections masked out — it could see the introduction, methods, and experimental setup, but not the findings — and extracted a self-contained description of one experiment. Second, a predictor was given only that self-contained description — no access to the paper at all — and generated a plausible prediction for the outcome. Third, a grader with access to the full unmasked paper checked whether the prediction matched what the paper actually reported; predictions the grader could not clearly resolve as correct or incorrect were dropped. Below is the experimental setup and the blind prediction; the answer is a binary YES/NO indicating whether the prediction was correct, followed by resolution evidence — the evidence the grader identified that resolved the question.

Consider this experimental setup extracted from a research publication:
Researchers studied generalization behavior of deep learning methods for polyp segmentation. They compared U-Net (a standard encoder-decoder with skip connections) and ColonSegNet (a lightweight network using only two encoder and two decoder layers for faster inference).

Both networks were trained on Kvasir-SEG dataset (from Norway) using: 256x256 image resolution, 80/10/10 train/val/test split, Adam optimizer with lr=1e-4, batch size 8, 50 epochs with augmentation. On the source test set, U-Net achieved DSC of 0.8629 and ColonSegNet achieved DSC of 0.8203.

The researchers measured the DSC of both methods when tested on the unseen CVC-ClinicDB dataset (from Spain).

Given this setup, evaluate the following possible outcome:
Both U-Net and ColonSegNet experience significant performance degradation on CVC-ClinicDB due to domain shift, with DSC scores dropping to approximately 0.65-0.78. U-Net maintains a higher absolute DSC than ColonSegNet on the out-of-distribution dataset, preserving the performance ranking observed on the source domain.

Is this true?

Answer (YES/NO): YES